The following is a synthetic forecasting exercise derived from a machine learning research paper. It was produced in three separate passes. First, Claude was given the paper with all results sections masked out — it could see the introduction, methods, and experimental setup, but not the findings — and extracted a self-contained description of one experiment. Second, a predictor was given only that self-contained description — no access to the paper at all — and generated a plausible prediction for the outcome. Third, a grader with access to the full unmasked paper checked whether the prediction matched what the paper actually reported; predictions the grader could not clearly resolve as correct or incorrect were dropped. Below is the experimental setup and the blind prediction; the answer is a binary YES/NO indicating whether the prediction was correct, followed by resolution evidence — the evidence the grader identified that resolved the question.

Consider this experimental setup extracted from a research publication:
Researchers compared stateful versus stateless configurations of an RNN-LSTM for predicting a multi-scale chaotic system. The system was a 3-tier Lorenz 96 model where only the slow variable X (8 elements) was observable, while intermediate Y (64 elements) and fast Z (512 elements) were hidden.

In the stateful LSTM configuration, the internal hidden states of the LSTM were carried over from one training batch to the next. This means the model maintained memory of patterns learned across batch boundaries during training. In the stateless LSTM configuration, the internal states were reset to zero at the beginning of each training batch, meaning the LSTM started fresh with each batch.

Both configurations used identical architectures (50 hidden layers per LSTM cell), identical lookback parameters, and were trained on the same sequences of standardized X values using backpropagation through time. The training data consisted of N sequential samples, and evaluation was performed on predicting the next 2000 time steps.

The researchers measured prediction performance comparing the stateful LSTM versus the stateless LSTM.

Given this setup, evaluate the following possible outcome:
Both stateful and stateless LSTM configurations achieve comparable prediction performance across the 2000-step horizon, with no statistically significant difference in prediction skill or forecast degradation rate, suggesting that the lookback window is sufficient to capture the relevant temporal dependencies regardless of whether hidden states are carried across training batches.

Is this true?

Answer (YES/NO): NO